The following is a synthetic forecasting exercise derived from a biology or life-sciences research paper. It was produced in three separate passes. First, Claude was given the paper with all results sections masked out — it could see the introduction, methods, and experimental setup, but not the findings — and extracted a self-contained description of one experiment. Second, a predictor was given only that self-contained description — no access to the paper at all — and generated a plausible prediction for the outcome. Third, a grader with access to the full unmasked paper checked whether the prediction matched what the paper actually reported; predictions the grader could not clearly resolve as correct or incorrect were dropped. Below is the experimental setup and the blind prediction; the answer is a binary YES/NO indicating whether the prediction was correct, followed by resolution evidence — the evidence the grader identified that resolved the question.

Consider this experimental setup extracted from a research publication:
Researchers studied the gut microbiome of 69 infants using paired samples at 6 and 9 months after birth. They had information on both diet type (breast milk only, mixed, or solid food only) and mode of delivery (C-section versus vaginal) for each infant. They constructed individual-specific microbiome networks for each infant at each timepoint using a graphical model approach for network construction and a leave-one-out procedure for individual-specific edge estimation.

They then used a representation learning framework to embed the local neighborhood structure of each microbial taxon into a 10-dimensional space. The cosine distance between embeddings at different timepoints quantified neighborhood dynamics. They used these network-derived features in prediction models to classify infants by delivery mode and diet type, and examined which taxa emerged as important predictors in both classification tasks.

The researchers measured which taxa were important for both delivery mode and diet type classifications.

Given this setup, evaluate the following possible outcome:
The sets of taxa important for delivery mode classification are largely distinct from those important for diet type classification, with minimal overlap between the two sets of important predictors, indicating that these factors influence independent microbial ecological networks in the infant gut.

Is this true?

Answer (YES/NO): NO